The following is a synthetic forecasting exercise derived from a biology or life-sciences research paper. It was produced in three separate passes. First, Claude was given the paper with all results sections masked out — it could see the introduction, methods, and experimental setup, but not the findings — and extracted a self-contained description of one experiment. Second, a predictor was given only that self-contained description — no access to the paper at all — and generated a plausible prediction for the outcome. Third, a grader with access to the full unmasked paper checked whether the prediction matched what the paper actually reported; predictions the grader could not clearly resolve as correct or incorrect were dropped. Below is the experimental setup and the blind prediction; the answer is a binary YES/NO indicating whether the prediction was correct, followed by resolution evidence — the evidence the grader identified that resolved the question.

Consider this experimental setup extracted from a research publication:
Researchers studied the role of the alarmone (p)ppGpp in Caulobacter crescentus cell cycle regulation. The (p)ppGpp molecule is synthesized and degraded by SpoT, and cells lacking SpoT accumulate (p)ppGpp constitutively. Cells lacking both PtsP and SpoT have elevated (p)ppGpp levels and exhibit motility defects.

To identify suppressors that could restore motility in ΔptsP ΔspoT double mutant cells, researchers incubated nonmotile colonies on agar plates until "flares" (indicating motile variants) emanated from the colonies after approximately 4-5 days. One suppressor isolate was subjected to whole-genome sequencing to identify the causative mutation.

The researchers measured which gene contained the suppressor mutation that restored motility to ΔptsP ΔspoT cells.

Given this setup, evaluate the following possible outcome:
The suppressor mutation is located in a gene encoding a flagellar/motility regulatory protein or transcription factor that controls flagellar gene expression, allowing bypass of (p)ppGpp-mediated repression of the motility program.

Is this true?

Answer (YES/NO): NO